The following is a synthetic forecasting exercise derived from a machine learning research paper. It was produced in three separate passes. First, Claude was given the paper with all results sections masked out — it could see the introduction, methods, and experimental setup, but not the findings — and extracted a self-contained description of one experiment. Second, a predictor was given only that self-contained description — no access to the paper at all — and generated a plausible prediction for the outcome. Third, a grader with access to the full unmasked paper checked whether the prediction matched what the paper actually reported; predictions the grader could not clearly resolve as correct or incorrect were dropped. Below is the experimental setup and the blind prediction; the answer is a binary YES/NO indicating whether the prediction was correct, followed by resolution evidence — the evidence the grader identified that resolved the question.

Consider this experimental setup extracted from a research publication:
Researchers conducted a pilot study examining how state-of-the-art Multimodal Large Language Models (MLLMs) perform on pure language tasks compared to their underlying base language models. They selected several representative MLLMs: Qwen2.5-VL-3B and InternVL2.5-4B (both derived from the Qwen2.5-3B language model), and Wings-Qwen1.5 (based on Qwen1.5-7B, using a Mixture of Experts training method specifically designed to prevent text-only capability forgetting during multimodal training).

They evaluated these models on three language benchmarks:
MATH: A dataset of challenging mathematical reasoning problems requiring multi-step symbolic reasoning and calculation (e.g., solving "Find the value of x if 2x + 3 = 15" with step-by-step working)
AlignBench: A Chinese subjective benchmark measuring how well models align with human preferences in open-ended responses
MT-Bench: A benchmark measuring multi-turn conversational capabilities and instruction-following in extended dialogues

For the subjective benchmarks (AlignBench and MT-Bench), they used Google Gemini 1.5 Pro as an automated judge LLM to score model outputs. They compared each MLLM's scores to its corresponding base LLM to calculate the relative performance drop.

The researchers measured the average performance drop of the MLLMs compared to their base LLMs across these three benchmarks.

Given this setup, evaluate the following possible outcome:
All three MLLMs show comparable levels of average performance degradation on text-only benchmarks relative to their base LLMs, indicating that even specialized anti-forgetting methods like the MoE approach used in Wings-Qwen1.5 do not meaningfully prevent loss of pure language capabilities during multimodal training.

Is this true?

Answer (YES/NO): NO